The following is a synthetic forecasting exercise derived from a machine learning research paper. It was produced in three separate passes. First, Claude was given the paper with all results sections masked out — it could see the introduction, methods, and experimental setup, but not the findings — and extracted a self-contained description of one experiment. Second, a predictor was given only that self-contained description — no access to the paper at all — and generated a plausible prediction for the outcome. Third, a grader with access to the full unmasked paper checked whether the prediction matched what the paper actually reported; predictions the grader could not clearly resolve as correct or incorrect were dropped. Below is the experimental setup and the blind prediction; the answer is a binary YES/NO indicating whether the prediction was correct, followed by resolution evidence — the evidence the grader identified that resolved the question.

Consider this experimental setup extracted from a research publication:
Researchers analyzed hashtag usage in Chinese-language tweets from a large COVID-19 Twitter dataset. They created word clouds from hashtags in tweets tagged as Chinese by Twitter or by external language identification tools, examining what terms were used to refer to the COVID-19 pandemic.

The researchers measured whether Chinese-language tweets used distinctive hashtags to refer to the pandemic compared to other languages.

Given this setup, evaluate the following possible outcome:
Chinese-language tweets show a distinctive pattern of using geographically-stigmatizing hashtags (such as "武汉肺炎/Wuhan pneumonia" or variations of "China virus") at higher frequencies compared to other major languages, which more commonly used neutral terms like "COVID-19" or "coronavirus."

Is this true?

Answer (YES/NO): NO